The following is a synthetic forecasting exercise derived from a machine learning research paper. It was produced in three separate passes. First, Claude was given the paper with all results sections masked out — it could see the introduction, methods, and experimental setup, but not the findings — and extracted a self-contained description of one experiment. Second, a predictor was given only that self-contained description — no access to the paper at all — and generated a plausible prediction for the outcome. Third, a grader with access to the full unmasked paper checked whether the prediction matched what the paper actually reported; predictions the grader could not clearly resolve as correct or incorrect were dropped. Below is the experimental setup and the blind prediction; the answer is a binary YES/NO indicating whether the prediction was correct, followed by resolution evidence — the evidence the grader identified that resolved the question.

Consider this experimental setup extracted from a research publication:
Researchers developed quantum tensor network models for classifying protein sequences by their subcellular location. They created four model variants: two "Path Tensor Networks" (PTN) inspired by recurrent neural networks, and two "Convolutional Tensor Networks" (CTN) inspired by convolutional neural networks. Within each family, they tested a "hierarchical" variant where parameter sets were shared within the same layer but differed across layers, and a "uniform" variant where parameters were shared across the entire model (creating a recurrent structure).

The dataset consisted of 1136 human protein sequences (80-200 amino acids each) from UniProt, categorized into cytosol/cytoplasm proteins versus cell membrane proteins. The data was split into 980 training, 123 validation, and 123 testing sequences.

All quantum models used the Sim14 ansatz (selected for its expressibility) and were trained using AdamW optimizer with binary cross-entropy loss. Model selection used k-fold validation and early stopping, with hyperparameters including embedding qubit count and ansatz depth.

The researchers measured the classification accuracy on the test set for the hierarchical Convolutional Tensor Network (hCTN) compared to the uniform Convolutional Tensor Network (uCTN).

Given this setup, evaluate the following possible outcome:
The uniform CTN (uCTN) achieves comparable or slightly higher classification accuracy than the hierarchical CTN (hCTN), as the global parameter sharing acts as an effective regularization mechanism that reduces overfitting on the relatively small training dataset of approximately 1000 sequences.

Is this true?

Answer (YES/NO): NO